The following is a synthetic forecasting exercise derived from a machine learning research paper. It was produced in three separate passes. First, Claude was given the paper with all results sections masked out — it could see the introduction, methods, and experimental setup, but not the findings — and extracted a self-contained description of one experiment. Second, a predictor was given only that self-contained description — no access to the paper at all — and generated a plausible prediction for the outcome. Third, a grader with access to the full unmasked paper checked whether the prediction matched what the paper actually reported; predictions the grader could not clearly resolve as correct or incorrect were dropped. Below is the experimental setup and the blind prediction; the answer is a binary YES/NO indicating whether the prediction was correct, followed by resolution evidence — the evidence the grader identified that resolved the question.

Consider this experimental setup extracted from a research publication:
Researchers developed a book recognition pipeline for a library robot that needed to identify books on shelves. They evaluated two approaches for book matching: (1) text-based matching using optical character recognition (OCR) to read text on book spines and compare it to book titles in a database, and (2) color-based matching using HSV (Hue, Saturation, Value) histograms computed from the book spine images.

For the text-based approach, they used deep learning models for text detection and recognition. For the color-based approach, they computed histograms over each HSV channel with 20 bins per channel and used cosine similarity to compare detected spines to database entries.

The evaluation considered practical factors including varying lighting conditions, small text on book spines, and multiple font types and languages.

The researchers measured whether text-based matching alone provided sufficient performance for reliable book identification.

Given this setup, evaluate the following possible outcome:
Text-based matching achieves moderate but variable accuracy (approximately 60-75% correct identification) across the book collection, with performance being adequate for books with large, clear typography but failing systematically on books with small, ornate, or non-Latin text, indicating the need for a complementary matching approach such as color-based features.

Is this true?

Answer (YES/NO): NO